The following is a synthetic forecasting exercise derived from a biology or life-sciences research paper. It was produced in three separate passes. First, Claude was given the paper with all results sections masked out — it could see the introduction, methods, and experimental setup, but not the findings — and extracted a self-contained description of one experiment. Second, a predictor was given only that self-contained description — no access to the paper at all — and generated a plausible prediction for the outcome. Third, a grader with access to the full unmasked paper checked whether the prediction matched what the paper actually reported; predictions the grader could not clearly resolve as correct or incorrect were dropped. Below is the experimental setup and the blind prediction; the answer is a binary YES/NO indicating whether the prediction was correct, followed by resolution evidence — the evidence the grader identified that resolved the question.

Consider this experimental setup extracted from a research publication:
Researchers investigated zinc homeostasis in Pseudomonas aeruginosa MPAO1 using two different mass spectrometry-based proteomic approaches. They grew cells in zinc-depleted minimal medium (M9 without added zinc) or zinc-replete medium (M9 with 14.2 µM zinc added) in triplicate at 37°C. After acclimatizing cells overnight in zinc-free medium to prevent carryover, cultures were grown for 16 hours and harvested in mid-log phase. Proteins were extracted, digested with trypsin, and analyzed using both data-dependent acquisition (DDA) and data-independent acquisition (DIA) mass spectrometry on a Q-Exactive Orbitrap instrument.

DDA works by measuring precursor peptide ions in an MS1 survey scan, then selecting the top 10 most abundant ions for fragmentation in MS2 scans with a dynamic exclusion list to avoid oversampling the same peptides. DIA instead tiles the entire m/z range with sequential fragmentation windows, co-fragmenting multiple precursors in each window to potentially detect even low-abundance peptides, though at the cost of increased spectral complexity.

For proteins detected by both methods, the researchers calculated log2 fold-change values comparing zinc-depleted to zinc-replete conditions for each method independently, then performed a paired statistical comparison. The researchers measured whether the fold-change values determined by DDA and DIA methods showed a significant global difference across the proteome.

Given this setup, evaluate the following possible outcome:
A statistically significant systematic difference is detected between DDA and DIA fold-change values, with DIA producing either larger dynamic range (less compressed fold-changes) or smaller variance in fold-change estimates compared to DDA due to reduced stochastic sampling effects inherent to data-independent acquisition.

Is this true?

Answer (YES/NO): NO